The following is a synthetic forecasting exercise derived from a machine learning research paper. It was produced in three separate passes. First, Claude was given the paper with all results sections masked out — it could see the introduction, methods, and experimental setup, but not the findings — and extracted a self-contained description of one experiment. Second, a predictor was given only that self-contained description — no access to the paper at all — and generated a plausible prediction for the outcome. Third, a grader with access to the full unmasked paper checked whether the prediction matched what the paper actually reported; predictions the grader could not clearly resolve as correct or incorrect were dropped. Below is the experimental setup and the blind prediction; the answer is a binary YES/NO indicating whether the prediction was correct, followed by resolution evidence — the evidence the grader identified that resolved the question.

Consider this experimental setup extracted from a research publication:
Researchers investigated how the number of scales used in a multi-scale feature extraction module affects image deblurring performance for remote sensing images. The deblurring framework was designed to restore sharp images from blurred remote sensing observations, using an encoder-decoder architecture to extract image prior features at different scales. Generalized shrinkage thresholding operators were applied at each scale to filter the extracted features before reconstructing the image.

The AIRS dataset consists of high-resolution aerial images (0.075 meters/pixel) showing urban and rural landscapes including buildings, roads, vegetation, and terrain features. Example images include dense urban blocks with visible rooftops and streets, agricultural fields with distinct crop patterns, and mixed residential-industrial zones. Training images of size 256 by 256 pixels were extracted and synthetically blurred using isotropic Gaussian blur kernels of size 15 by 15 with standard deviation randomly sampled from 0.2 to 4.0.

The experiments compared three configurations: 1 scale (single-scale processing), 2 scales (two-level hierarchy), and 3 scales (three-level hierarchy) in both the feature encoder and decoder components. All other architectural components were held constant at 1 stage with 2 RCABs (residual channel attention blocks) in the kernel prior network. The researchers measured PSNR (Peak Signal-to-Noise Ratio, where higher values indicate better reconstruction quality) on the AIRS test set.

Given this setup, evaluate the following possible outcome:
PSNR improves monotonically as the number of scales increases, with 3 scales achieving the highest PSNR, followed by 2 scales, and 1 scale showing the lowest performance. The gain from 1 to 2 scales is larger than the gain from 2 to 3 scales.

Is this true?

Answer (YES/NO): NO